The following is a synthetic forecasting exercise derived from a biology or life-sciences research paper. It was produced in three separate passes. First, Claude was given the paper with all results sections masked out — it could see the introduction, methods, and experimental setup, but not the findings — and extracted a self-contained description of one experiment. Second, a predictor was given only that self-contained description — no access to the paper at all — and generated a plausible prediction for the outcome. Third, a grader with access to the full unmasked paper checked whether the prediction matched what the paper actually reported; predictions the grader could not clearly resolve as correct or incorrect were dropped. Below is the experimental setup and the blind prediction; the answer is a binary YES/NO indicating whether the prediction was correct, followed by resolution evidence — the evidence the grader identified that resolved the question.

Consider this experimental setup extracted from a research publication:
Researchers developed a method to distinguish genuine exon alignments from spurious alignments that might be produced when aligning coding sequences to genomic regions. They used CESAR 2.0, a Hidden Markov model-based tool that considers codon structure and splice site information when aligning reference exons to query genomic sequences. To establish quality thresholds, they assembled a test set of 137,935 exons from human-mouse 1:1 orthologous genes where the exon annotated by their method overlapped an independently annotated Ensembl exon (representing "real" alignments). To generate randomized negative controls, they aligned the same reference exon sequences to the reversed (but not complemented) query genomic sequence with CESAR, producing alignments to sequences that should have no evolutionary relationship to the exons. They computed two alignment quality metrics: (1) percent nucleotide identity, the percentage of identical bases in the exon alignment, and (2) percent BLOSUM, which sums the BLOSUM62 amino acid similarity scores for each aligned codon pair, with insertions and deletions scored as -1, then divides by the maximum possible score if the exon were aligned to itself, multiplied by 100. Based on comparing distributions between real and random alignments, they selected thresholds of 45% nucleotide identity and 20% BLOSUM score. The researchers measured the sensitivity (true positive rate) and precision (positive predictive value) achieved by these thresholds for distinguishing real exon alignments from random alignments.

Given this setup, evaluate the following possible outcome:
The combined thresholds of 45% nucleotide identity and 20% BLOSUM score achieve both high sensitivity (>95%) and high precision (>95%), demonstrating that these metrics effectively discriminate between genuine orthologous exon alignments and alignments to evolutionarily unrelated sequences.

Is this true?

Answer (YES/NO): YES